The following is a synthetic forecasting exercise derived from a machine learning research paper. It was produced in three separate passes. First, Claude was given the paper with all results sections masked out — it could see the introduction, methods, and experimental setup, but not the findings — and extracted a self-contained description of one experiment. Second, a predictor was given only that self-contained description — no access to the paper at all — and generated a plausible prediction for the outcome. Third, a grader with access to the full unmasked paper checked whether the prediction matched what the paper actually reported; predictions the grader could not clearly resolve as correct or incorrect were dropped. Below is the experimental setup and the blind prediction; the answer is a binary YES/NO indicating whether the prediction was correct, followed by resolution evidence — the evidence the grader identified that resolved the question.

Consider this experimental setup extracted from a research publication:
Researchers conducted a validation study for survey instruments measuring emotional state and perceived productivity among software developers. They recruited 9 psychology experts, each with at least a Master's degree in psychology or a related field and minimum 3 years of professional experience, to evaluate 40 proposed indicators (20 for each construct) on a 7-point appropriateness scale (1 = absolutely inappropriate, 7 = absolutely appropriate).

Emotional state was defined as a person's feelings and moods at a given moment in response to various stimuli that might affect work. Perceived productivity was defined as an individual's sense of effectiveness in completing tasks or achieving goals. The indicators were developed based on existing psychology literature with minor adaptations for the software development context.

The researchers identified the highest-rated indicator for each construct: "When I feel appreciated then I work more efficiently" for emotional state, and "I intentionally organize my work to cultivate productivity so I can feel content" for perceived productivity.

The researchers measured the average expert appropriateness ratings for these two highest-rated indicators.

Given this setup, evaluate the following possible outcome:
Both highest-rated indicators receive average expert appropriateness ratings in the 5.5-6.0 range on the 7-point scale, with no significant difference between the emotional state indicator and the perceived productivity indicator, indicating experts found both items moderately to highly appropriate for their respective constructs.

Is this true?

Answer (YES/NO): NO